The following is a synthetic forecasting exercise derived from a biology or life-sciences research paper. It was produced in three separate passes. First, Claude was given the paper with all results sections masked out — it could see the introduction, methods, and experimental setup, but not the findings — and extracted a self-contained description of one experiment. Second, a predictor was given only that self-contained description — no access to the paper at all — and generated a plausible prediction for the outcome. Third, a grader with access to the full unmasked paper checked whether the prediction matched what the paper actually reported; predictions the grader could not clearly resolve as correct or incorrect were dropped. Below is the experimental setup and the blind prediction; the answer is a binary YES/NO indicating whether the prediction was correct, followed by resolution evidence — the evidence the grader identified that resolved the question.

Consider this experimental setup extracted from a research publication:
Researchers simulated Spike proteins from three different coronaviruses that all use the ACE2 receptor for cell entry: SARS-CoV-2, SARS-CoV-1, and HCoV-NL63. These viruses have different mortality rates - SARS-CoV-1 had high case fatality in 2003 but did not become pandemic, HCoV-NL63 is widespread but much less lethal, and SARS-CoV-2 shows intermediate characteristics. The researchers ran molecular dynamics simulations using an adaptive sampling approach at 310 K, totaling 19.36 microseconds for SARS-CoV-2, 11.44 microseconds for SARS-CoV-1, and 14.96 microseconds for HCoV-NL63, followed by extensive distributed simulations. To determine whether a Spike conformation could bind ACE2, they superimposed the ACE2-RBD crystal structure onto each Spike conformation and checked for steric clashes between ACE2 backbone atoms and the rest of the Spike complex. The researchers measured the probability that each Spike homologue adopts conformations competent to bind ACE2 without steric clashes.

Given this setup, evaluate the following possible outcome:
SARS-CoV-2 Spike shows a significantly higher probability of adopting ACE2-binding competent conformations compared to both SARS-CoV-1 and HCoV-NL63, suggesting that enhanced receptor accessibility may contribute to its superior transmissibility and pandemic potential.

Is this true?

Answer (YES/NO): NO